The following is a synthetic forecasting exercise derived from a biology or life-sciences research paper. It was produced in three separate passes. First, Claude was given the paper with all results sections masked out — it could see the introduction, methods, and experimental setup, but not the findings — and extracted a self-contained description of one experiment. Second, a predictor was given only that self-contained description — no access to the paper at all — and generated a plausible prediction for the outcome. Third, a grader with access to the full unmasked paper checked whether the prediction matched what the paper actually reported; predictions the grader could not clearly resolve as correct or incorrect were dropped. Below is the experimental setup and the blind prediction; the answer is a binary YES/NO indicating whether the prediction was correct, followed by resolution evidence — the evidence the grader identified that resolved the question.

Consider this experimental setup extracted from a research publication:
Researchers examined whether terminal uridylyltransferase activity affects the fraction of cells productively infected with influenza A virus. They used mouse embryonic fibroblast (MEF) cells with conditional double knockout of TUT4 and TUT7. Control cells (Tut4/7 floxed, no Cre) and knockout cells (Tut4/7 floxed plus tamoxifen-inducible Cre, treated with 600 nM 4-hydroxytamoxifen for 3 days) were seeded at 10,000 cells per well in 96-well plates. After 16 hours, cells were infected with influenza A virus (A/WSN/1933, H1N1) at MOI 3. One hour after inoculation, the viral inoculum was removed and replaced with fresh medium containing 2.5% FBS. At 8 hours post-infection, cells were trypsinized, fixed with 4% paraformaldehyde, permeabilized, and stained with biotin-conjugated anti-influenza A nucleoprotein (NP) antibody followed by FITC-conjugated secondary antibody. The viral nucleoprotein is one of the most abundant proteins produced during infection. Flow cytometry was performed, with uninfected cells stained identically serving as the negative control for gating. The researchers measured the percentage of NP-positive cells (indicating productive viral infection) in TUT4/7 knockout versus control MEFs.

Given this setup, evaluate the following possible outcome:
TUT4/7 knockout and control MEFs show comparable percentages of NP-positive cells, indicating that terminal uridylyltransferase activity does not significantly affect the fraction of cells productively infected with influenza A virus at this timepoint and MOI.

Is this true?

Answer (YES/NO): NO